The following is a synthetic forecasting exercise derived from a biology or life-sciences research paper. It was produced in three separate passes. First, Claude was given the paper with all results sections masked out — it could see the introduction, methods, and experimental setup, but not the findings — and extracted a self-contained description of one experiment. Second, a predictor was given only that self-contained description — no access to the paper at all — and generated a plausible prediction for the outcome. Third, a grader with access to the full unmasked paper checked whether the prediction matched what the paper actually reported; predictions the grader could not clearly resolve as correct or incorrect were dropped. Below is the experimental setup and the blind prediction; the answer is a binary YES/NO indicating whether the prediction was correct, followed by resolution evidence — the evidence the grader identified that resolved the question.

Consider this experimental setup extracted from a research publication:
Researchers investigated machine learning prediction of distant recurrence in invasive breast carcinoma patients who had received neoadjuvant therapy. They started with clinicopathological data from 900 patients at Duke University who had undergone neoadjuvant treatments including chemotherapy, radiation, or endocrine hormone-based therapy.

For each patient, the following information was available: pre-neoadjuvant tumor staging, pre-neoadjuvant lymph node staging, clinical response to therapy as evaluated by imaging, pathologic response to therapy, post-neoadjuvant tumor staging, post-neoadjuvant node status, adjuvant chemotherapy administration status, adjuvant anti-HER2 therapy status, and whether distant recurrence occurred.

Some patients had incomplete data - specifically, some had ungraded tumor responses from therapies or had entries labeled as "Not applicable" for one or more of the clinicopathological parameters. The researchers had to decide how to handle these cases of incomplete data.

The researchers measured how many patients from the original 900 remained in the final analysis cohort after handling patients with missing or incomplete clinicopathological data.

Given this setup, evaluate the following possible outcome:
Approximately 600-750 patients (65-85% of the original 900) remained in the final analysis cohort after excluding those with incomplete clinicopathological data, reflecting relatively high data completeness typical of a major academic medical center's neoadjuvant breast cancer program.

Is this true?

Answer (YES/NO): NO